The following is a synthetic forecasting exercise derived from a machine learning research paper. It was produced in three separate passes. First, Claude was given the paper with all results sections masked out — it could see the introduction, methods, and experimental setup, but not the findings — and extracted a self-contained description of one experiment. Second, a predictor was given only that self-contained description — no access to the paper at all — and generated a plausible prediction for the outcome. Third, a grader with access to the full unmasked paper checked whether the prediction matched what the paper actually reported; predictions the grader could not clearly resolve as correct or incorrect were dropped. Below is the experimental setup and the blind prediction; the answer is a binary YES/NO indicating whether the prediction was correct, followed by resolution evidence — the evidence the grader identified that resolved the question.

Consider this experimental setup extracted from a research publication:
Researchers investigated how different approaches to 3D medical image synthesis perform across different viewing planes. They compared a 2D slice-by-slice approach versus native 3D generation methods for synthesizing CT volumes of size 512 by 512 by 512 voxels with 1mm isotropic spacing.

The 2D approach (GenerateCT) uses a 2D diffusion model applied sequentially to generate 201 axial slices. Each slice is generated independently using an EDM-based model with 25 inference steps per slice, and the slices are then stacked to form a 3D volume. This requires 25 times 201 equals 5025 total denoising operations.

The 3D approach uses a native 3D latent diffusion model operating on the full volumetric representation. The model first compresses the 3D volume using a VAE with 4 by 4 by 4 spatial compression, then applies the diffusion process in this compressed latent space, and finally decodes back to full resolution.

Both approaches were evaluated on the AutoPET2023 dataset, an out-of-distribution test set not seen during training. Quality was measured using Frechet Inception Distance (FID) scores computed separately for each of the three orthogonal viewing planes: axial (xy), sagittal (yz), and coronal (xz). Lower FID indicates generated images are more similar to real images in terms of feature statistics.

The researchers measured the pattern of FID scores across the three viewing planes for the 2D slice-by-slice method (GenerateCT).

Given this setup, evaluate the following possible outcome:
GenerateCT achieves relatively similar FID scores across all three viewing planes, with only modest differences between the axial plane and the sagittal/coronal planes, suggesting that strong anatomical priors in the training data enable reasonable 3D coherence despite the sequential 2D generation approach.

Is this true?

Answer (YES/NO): NO